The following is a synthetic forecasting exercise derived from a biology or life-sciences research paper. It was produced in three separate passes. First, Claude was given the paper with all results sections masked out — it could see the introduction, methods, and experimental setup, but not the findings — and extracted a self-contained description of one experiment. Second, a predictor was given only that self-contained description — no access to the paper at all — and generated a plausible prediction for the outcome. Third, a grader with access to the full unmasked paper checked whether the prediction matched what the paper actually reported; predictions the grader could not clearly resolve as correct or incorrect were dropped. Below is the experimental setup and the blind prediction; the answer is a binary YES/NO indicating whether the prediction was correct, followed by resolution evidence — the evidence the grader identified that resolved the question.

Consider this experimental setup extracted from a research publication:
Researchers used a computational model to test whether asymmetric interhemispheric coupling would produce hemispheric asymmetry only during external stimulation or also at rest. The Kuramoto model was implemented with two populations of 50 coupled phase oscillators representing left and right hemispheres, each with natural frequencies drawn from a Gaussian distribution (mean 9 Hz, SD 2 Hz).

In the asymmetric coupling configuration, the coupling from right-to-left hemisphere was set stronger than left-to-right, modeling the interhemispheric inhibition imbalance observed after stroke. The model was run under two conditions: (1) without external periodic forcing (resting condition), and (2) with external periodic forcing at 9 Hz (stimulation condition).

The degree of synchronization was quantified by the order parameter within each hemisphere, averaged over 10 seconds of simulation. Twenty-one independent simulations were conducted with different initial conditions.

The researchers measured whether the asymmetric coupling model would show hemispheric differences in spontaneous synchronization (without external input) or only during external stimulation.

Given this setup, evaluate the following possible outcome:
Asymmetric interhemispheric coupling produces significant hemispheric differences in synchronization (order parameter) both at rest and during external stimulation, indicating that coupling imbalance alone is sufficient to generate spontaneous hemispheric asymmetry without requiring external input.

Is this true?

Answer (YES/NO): NO